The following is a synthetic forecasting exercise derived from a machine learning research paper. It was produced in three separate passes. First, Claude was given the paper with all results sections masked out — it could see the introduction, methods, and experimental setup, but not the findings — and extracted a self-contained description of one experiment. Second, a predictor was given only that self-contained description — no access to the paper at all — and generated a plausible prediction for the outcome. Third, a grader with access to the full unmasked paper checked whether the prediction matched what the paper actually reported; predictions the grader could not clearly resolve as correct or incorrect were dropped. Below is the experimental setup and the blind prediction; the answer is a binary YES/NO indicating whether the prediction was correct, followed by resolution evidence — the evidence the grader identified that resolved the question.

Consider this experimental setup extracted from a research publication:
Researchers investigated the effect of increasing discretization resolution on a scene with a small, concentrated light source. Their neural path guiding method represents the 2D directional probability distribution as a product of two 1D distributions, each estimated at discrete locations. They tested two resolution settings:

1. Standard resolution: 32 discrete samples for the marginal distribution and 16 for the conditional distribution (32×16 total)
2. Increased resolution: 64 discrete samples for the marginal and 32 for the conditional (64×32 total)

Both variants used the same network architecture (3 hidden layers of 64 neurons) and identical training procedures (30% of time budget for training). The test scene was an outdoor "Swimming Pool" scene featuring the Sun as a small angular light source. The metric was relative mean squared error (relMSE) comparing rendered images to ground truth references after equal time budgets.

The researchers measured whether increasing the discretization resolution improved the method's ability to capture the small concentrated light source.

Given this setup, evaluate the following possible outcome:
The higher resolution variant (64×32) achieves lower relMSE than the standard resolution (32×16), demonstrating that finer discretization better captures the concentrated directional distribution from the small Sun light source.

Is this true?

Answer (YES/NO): YES